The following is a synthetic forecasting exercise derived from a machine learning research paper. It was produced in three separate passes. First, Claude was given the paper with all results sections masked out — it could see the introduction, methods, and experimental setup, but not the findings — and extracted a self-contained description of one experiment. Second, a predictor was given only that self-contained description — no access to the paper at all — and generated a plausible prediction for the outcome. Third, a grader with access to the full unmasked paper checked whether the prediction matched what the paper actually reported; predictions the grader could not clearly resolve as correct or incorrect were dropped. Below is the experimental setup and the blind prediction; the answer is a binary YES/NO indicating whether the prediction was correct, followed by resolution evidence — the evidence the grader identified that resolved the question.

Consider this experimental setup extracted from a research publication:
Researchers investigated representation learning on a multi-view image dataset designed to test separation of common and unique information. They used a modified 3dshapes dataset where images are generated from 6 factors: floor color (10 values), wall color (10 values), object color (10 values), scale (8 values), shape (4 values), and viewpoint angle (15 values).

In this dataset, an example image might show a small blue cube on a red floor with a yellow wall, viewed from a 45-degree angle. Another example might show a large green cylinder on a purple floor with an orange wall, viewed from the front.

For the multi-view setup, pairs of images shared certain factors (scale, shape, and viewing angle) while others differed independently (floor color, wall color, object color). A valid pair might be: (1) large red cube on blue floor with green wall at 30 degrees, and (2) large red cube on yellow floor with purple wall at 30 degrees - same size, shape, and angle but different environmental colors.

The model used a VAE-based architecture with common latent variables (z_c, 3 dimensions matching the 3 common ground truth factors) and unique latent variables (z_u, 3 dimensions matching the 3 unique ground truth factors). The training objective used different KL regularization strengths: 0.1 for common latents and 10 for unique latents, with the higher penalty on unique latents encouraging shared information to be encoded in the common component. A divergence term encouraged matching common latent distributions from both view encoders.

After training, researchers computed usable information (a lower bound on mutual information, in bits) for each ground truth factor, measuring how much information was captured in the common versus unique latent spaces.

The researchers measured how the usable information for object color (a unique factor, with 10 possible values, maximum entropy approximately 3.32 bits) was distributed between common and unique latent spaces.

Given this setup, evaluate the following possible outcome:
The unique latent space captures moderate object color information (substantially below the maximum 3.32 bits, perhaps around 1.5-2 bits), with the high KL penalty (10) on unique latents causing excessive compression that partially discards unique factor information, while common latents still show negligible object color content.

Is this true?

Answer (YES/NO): NO